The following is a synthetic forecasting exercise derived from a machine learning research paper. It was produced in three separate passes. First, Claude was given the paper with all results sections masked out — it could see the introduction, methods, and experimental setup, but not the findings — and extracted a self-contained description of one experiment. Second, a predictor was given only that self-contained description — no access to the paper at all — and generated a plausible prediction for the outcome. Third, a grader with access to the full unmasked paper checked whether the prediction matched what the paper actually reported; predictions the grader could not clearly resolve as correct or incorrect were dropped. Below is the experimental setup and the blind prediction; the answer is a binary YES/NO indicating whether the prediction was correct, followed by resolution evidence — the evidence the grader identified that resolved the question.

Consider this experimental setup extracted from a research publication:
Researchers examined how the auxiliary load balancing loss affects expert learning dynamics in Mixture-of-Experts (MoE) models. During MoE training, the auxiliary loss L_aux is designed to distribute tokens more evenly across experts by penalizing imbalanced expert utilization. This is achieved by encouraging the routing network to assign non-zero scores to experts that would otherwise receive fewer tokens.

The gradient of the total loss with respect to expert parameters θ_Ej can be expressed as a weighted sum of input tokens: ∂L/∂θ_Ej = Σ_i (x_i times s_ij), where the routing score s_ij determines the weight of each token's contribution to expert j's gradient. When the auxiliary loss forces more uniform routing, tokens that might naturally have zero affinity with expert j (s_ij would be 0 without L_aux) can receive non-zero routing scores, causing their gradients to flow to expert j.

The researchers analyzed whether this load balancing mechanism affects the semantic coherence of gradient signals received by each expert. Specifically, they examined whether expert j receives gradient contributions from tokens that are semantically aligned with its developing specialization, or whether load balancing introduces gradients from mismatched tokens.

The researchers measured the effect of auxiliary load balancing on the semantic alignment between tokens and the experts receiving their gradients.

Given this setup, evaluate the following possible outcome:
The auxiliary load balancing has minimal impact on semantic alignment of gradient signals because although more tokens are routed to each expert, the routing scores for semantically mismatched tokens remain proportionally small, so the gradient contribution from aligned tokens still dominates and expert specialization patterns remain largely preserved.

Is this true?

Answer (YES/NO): NO